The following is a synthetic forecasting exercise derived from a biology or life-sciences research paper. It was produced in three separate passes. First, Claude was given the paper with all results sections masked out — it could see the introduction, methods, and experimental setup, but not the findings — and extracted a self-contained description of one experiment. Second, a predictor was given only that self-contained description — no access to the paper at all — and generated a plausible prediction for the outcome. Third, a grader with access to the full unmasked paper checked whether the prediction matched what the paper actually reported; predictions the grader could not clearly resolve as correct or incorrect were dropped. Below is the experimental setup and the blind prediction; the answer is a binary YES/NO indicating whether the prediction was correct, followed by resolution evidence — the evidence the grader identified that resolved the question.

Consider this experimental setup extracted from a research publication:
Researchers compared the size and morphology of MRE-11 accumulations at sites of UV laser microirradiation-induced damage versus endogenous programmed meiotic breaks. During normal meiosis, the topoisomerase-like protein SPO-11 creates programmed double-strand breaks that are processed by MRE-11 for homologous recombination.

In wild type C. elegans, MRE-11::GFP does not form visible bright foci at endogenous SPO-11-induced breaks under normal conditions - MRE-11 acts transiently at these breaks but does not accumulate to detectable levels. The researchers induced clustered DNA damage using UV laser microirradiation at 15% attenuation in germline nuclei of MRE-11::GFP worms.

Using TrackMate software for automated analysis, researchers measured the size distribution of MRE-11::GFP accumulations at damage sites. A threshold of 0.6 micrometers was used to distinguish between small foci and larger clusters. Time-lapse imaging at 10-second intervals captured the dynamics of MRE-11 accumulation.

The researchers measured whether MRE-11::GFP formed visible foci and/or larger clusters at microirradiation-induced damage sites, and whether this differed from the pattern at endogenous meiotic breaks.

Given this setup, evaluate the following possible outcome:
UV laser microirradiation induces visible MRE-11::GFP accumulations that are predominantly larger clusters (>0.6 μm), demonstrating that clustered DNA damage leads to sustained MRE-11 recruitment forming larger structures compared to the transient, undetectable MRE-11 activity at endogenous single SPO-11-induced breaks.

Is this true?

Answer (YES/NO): NO